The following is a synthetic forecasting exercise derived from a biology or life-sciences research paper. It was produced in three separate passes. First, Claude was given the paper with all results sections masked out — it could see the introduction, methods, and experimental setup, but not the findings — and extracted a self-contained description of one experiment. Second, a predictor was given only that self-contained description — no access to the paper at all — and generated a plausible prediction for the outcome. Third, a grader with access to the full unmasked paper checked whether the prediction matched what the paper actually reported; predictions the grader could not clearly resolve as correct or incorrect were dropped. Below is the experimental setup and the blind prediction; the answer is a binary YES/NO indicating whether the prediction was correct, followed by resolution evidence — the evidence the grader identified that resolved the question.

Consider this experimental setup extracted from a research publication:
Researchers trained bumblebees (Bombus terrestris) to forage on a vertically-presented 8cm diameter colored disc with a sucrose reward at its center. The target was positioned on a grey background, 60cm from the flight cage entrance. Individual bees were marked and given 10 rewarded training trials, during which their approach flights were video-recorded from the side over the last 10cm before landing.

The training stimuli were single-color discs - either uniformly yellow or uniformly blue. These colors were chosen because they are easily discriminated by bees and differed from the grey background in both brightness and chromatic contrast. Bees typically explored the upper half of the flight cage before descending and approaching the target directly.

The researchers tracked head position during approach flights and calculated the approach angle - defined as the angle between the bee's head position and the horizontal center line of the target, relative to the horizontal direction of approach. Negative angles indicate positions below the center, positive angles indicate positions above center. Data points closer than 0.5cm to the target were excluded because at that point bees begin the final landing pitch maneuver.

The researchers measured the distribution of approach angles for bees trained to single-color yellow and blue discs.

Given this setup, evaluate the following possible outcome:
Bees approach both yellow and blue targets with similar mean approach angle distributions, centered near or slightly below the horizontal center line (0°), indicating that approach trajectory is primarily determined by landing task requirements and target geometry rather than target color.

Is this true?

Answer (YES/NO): NO